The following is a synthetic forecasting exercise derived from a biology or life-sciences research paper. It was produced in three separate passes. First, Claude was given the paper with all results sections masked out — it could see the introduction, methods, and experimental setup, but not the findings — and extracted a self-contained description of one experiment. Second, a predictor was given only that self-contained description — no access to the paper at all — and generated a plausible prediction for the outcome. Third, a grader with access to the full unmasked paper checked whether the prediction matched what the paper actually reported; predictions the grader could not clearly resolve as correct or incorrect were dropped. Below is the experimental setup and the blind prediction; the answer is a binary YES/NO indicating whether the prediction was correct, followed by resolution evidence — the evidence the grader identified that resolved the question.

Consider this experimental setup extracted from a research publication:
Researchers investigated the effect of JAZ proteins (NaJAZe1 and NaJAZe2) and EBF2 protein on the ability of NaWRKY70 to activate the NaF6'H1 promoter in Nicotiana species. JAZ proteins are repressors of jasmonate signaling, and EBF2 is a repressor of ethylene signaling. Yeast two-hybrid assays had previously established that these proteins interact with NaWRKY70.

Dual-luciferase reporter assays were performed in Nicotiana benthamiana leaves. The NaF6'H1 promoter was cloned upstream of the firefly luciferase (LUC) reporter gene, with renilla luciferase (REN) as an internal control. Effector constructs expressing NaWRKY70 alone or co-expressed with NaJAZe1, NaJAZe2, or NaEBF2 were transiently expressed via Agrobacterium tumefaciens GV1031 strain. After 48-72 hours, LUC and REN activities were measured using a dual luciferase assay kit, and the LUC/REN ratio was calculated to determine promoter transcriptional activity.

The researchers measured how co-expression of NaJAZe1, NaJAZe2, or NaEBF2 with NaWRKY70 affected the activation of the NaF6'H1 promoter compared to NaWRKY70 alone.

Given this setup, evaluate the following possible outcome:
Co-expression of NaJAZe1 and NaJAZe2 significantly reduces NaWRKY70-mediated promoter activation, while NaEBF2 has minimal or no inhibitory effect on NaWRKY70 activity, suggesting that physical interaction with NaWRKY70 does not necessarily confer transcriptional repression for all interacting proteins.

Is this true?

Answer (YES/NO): NO